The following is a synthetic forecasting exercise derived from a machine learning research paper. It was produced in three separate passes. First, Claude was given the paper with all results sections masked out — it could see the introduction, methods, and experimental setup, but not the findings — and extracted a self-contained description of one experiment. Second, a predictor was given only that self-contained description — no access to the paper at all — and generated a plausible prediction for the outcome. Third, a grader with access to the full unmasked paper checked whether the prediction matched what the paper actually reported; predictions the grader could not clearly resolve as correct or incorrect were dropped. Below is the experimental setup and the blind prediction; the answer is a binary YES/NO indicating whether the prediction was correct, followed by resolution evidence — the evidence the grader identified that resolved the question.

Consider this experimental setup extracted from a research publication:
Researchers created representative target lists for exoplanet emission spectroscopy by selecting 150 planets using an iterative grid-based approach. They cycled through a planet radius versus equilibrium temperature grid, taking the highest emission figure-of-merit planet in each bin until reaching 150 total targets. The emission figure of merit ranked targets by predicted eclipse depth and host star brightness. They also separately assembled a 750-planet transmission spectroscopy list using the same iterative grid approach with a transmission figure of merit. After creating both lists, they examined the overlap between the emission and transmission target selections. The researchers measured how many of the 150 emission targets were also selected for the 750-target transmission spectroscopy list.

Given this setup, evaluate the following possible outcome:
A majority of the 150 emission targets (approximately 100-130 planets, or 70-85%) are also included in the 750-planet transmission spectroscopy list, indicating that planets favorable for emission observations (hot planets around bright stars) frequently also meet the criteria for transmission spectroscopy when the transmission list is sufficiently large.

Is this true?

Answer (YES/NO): NO